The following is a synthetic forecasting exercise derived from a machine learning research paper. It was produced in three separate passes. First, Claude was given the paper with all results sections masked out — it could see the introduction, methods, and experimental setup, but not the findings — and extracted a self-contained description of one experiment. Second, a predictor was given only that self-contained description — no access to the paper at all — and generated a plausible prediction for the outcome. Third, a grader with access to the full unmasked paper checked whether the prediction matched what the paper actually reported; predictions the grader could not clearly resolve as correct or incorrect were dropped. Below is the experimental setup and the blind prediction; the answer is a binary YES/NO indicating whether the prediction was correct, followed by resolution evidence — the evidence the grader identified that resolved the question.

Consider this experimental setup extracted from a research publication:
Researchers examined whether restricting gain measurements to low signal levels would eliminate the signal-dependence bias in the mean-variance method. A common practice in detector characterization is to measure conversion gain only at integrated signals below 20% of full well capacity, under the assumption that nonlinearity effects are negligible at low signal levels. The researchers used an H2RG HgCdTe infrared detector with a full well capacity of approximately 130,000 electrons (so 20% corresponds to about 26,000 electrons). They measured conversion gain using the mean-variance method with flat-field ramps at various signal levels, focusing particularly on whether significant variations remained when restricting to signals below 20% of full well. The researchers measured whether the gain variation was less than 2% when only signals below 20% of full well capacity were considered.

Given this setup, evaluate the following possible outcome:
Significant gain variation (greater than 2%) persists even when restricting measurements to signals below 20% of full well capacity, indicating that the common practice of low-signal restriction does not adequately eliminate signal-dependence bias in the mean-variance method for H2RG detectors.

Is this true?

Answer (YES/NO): YES